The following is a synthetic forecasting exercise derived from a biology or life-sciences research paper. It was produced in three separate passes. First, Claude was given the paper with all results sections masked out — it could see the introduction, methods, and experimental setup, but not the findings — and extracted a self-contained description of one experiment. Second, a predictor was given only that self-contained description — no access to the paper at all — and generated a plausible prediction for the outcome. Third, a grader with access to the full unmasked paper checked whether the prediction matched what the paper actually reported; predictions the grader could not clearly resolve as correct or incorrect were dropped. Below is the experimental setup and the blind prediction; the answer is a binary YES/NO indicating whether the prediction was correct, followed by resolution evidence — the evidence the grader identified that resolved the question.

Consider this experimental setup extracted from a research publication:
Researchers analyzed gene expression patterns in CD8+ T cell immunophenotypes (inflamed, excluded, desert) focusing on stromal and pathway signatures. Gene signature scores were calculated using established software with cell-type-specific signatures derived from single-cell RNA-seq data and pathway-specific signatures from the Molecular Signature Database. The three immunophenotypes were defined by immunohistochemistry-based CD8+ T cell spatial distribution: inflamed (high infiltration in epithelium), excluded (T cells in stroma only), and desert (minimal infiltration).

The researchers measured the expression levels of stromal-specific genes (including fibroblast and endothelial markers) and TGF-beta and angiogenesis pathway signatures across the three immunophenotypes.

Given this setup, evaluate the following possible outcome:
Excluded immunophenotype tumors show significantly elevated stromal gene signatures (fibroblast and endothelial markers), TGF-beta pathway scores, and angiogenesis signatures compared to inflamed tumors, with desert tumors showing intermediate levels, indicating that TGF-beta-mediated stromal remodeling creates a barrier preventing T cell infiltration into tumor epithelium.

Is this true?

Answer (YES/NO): NO